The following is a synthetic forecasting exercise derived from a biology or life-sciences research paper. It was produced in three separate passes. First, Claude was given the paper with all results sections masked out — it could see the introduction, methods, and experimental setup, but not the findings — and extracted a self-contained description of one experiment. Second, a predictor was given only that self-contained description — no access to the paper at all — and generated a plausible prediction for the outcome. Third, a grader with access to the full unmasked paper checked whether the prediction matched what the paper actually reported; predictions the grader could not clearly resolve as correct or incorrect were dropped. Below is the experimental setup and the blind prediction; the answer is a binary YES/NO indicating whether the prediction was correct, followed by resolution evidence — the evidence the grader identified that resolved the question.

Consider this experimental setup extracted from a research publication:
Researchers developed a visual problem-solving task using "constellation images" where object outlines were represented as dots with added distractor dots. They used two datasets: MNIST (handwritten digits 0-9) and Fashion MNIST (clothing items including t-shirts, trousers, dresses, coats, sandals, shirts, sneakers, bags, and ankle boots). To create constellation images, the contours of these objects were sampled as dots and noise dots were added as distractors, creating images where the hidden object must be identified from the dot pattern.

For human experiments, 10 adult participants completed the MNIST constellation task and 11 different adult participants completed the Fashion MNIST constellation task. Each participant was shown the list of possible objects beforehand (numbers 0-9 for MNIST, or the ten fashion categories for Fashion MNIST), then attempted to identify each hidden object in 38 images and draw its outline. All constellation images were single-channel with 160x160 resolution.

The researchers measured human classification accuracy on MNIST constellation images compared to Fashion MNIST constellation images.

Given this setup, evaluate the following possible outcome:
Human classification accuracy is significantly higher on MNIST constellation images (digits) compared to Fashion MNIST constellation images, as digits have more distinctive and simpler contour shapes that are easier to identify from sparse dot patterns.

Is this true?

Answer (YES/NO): NO